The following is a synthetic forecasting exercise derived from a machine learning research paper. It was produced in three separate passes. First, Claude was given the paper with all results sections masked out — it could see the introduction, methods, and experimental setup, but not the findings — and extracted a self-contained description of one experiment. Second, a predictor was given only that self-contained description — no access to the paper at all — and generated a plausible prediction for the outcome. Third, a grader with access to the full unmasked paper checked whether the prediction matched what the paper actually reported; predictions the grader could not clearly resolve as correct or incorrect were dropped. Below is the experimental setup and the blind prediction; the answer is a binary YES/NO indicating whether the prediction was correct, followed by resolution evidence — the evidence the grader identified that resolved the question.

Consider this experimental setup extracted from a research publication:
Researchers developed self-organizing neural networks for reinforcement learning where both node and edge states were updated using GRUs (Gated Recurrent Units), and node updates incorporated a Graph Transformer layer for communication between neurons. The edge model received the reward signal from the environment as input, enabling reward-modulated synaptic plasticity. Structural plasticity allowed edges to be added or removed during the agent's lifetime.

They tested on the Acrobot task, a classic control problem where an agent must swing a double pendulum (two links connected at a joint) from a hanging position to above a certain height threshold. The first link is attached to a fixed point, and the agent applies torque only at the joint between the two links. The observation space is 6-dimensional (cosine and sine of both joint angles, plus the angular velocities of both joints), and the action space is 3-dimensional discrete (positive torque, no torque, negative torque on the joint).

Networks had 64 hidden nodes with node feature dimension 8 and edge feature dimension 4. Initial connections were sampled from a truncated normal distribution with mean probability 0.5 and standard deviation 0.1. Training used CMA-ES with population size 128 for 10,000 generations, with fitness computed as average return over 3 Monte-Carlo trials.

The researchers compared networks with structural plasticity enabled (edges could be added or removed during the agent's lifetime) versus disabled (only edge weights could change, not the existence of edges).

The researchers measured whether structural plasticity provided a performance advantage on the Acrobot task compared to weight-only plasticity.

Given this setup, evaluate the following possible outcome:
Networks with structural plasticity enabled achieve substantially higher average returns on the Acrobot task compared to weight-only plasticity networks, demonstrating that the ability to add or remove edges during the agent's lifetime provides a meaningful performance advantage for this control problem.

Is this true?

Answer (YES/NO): NO